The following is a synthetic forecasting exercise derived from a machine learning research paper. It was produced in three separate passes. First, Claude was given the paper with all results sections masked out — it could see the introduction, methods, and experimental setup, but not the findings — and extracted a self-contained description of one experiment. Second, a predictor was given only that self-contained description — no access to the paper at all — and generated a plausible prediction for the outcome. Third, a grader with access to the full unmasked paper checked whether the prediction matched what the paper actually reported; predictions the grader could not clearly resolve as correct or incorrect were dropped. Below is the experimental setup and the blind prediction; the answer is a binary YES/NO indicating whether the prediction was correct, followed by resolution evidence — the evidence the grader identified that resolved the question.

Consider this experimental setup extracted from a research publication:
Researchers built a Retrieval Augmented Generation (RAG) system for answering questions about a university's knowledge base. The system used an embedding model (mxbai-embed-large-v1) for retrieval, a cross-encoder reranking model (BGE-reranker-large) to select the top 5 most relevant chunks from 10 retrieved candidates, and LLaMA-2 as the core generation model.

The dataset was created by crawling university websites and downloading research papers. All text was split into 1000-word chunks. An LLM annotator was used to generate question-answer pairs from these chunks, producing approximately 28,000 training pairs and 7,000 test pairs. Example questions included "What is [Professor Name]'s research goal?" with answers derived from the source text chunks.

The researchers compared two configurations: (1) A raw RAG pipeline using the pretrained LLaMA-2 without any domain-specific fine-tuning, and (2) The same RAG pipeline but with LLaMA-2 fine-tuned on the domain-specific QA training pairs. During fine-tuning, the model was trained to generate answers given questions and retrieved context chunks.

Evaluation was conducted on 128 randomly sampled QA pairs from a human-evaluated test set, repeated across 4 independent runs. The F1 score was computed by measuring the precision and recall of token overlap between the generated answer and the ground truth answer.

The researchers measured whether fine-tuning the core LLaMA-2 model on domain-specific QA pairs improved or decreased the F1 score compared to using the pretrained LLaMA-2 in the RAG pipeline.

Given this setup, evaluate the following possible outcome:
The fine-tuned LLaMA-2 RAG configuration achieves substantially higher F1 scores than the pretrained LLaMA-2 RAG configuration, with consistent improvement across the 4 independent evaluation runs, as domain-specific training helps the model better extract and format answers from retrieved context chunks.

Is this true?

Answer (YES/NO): NO